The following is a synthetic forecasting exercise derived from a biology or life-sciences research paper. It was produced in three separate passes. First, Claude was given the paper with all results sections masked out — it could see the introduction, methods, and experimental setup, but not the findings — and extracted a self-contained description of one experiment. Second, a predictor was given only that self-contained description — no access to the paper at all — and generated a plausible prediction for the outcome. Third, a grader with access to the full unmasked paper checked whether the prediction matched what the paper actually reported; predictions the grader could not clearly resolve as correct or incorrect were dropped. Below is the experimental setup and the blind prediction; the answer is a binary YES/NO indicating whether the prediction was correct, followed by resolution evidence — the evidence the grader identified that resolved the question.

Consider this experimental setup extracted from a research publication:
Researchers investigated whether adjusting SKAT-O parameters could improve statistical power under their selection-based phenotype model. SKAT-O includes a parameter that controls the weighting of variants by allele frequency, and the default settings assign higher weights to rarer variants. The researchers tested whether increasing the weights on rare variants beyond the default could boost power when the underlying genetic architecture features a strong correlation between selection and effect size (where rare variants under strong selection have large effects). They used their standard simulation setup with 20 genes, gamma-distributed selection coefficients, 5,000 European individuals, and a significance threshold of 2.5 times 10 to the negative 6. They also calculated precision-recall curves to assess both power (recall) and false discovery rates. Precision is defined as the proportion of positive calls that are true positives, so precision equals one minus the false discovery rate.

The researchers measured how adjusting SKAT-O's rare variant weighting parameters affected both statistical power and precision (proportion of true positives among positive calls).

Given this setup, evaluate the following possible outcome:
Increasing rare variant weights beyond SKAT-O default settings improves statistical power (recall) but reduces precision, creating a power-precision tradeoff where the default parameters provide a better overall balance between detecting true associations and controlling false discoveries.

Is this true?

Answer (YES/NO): NO